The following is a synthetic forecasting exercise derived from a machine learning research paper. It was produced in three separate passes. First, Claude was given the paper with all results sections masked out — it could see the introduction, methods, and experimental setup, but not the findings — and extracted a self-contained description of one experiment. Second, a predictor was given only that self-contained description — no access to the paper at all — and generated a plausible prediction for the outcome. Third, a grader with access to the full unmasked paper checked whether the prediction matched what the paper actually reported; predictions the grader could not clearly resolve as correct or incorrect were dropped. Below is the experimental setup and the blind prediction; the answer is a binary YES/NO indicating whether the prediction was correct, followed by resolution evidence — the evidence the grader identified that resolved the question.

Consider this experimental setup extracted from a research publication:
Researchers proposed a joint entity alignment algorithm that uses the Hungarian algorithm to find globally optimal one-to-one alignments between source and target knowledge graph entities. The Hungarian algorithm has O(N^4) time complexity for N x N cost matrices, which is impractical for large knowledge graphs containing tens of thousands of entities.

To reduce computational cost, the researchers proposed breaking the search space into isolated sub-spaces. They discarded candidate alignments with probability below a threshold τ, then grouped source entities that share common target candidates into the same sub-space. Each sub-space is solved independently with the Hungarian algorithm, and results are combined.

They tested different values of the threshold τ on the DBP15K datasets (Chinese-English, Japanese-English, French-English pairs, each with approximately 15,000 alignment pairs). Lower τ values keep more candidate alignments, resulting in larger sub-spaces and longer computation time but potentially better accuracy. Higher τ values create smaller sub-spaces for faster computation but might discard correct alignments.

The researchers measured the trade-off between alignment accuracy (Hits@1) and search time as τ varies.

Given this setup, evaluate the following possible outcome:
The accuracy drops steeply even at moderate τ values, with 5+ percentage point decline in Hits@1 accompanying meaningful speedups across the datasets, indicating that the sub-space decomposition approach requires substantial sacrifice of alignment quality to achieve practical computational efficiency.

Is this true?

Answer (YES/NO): NO